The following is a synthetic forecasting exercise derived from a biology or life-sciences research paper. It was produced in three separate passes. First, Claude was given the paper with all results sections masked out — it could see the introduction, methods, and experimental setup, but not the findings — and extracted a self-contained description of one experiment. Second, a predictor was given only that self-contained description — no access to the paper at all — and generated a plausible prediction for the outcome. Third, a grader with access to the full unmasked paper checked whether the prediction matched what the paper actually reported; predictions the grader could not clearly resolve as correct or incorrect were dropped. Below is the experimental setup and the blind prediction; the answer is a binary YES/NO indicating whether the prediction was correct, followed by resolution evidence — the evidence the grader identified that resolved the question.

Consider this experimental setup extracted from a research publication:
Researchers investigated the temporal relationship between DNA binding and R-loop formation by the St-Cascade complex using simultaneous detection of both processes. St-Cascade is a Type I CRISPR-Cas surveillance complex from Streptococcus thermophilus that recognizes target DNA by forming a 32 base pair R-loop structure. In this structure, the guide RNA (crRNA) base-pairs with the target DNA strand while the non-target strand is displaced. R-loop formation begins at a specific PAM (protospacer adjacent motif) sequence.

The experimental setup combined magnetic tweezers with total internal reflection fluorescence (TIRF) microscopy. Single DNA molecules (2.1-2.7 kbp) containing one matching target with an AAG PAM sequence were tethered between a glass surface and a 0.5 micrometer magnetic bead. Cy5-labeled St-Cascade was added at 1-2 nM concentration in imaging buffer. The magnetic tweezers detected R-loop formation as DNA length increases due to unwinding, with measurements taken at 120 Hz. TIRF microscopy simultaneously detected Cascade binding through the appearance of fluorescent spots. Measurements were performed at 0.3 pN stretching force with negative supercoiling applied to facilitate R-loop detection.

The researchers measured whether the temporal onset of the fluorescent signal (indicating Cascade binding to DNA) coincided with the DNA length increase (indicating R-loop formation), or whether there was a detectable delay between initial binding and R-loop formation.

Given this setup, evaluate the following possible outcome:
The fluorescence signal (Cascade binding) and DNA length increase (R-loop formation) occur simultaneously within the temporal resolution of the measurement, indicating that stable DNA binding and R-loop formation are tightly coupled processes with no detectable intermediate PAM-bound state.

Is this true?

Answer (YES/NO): NO